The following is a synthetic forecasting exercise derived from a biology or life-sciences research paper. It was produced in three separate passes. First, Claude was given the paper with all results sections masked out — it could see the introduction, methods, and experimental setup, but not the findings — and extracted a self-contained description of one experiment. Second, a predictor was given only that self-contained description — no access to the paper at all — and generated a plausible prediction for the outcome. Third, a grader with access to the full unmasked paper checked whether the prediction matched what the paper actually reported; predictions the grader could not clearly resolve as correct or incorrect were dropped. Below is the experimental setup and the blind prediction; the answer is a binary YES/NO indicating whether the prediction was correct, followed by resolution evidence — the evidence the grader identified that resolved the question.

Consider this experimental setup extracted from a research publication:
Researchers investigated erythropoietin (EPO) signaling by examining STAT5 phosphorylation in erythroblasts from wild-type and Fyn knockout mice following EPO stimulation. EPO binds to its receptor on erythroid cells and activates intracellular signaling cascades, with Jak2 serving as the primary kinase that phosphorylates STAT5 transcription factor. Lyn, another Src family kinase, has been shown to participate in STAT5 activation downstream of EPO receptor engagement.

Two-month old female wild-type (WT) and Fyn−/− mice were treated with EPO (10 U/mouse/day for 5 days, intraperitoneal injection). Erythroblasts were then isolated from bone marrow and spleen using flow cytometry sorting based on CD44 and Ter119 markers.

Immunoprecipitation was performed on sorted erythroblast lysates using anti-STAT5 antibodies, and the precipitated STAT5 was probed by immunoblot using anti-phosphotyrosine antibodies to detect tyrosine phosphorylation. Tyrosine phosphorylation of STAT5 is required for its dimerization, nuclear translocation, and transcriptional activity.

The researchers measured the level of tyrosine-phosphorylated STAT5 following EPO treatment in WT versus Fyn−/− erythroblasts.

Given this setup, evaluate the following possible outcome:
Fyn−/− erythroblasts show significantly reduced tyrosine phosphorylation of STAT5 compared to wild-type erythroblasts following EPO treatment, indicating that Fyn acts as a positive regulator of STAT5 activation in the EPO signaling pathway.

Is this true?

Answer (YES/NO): YES